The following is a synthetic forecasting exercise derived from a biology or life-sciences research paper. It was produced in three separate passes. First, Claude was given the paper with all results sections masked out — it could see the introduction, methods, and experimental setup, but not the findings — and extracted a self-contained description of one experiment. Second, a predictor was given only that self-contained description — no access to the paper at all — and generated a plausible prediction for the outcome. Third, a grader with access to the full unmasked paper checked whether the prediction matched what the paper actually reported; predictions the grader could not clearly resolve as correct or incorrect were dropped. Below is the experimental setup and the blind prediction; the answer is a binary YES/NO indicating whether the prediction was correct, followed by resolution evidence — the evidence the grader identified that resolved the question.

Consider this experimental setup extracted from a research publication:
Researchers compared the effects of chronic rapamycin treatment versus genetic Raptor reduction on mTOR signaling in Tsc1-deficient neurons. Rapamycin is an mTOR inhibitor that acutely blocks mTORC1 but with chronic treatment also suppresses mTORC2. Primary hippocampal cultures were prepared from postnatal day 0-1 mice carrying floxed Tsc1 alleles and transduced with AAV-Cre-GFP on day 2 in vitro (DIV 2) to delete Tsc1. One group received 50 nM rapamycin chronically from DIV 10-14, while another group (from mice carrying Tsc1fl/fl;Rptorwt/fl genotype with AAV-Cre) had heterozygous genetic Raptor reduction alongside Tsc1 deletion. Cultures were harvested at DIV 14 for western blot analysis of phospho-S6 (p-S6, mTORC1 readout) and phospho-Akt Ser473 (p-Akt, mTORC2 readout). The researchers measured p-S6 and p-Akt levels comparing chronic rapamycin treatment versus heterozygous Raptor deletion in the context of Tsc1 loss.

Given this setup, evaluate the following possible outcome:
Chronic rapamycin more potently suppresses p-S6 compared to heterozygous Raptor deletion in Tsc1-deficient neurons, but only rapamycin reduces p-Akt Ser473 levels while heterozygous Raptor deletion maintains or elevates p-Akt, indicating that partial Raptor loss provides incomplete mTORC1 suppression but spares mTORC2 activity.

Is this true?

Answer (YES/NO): NO